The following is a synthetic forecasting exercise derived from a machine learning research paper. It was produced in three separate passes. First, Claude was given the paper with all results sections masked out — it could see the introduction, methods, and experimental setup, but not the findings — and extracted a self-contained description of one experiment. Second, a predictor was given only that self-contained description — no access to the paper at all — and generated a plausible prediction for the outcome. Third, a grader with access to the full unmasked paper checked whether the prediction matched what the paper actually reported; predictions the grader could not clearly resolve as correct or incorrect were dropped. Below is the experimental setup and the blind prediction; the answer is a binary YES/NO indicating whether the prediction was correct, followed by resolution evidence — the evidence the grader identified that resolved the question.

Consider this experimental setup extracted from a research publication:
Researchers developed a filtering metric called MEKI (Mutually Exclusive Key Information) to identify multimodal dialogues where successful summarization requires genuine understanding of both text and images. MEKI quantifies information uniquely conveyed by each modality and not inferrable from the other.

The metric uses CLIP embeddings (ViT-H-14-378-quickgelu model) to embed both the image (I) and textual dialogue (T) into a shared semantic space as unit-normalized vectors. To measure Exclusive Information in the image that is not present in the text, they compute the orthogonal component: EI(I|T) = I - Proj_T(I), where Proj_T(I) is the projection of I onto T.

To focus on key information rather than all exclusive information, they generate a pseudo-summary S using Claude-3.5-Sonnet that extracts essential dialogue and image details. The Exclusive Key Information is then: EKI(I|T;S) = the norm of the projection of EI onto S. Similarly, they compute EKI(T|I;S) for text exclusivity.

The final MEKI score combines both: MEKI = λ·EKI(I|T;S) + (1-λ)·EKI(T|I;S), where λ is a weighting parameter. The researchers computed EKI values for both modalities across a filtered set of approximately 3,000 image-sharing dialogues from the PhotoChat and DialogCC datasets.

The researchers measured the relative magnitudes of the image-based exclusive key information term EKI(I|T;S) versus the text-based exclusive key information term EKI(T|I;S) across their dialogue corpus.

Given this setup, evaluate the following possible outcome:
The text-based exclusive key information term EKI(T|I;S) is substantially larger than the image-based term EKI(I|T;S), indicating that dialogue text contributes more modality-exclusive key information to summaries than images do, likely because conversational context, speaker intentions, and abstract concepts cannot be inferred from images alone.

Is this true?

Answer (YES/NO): YES